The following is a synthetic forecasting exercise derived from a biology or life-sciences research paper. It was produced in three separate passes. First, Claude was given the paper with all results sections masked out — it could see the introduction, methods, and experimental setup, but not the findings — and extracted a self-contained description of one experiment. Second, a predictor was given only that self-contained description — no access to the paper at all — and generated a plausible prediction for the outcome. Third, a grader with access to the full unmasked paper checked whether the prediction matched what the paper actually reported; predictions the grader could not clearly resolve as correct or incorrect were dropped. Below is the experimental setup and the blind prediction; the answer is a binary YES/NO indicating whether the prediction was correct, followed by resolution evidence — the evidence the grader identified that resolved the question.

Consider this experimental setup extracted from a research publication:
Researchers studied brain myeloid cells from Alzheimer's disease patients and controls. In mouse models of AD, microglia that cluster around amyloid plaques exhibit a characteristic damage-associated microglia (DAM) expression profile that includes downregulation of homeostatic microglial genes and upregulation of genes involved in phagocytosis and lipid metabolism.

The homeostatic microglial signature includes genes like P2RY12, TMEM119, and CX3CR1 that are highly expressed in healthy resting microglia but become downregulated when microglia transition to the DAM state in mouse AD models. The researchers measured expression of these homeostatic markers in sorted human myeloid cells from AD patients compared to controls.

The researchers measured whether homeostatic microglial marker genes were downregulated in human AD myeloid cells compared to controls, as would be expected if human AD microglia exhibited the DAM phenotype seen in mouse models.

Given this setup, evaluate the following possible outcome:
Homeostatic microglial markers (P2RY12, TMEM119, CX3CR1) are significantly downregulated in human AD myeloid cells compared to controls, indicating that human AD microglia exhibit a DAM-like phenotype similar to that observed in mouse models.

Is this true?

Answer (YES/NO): NO